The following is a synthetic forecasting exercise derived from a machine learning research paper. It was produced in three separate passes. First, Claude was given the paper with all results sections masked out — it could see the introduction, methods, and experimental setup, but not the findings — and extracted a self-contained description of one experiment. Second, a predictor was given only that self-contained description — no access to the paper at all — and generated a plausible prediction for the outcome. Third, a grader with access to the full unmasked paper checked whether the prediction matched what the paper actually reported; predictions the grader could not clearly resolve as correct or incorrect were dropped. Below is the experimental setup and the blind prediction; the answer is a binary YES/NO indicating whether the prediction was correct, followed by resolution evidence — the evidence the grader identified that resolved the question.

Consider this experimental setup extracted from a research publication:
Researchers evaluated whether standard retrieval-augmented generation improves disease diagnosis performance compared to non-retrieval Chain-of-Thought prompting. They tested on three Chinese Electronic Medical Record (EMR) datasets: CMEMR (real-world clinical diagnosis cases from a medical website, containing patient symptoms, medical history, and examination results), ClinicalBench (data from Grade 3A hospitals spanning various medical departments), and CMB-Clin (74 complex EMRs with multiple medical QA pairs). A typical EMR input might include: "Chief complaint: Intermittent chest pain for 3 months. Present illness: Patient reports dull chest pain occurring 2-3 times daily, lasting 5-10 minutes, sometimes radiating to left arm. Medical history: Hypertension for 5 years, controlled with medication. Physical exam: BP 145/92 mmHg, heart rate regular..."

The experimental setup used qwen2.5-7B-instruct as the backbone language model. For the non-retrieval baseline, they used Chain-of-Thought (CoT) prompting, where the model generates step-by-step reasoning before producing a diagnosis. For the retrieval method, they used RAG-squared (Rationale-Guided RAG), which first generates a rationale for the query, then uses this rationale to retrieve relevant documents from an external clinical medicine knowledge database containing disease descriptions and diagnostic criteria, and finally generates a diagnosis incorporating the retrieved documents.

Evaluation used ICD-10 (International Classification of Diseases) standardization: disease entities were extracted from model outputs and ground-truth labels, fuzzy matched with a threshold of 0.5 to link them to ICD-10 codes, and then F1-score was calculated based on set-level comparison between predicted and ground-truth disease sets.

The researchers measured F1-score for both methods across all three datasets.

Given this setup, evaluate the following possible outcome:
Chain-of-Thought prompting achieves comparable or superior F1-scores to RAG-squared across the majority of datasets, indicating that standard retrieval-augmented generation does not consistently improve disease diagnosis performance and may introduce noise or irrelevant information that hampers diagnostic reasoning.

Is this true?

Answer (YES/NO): YES